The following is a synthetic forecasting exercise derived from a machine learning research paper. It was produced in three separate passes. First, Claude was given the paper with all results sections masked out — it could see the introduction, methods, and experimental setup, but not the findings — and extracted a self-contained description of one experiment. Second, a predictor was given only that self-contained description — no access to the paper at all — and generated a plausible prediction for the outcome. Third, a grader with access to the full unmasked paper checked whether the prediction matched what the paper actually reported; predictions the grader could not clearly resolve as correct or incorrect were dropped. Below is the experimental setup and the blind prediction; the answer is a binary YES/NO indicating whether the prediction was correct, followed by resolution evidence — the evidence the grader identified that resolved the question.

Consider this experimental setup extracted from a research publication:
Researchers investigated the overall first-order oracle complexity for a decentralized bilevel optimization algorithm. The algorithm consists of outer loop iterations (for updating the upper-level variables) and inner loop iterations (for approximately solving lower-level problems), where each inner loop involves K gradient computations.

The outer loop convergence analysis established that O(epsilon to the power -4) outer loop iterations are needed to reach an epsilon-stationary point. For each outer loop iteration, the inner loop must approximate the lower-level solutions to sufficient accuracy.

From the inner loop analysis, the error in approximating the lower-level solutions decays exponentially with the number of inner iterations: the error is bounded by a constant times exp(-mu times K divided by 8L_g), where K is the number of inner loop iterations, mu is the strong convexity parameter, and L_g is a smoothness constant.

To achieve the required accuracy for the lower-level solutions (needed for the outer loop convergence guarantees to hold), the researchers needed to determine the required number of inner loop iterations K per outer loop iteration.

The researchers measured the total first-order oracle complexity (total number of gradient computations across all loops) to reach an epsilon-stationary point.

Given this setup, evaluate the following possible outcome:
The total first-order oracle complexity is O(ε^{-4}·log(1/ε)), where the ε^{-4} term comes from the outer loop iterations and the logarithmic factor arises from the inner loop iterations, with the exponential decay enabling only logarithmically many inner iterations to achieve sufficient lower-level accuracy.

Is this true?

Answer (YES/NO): YES